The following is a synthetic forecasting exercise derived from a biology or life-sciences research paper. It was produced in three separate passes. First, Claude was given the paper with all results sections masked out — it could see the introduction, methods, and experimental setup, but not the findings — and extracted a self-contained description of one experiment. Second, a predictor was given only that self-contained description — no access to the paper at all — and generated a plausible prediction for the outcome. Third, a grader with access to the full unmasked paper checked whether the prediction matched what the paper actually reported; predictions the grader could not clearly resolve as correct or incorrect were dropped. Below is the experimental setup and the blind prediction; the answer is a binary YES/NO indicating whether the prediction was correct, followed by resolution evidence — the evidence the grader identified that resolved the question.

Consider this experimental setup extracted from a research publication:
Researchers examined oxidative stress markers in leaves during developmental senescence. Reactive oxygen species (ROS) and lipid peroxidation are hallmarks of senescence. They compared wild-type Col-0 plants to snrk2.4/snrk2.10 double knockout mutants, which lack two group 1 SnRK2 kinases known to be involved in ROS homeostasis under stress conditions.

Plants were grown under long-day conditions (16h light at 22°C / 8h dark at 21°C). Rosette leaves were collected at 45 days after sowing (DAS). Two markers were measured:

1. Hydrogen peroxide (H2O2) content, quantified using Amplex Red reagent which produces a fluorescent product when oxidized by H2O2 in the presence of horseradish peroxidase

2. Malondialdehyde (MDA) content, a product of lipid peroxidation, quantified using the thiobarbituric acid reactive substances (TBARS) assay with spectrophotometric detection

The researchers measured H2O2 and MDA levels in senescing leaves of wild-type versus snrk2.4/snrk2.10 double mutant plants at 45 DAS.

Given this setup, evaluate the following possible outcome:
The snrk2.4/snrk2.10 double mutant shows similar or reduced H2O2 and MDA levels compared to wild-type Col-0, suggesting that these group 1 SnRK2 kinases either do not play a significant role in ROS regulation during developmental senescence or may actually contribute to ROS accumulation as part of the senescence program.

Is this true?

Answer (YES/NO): YES